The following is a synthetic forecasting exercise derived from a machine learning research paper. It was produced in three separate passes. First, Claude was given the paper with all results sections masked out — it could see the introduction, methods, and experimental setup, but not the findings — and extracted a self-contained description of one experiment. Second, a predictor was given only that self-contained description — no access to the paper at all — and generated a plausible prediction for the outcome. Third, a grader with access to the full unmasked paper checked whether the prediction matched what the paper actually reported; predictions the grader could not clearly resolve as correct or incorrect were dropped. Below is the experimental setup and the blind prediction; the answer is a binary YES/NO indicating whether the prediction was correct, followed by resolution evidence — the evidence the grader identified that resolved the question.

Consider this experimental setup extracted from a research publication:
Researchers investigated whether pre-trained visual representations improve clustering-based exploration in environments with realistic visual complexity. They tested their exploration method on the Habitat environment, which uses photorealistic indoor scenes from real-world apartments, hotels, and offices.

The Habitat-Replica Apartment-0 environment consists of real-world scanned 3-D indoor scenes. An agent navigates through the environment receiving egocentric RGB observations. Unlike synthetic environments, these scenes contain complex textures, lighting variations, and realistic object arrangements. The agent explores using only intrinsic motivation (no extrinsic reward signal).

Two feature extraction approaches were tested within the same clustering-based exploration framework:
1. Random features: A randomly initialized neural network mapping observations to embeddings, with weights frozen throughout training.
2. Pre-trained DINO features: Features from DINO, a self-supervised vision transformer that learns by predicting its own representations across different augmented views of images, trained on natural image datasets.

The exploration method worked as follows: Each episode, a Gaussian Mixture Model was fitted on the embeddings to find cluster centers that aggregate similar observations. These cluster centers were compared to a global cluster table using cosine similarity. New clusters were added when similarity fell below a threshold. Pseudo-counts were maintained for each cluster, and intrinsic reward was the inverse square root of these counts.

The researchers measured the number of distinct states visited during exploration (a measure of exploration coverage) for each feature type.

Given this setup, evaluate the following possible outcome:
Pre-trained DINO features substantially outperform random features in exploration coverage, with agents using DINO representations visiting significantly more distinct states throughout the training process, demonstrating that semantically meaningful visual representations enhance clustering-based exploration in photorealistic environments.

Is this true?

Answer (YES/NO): YES